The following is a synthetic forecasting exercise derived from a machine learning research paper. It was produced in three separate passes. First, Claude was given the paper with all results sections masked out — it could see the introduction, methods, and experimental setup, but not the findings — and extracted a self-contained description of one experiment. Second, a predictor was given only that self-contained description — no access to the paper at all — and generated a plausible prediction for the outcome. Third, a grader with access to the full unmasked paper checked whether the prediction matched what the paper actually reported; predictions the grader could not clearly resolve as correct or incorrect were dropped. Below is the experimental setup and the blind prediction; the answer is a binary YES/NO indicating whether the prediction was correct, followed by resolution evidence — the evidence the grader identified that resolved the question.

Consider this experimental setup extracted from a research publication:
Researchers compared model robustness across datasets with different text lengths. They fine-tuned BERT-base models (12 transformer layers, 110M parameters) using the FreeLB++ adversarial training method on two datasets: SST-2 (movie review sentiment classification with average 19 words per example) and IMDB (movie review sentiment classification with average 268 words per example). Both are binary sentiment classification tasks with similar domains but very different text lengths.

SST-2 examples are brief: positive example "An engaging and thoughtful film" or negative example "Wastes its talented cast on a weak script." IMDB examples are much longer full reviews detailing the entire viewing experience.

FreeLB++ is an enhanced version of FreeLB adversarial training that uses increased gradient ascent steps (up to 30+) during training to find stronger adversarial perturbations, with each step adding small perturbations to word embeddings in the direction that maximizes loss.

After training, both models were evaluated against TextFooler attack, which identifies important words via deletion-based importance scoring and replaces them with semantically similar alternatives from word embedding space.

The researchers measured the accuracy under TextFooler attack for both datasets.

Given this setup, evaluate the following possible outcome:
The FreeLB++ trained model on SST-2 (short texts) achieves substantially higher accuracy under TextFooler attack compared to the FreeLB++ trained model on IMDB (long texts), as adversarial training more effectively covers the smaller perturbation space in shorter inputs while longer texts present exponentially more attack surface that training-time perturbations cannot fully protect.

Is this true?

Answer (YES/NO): NO